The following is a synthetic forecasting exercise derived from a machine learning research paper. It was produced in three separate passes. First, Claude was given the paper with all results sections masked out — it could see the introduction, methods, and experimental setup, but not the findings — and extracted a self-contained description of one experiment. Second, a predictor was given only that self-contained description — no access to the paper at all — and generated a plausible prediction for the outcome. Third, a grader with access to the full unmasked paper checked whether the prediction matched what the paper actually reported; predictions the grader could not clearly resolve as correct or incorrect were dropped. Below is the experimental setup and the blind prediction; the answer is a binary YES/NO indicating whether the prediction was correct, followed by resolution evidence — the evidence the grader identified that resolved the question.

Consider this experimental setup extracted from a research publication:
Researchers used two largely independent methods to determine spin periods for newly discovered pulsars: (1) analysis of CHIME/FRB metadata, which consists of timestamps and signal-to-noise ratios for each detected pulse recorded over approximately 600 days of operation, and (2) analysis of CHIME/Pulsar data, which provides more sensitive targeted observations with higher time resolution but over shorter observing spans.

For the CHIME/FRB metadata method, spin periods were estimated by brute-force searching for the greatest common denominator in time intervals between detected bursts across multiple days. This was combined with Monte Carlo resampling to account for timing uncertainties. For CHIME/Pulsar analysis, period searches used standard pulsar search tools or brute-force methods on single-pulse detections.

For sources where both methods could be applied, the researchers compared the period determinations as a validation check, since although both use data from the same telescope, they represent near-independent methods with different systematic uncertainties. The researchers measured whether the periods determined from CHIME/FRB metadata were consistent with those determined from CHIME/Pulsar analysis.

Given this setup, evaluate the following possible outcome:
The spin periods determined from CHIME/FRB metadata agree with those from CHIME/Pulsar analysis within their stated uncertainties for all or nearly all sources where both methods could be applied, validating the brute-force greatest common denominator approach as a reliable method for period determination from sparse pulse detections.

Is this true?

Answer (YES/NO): YES